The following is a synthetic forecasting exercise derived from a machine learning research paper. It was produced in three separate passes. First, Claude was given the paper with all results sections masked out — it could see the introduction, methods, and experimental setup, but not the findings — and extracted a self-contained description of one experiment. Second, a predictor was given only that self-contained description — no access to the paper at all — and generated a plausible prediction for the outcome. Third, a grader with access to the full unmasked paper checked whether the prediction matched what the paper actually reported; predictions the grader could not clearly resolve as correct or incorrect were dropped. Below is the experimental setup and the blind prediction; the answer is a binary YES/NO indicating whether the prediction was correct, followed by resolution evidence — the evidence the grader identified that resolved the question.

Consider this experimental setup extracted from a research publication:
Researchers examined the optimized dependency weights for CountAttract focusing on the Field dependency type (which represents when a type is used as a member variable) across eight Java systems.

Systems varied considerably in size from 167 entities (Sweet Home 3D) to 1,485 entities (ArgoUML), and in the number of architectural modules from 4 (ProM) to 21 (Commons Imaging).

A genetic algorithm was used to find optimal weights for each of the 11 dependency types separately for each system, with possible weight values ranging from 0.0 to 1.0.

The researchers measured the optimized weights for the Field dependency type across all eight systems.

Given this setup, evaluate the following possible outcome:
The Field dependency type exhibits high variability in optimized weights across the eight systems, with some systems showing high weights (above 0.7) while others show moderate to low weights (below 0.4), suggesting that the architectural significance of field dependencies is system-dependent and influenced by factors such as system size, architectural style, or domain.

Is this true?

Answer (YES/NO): NO